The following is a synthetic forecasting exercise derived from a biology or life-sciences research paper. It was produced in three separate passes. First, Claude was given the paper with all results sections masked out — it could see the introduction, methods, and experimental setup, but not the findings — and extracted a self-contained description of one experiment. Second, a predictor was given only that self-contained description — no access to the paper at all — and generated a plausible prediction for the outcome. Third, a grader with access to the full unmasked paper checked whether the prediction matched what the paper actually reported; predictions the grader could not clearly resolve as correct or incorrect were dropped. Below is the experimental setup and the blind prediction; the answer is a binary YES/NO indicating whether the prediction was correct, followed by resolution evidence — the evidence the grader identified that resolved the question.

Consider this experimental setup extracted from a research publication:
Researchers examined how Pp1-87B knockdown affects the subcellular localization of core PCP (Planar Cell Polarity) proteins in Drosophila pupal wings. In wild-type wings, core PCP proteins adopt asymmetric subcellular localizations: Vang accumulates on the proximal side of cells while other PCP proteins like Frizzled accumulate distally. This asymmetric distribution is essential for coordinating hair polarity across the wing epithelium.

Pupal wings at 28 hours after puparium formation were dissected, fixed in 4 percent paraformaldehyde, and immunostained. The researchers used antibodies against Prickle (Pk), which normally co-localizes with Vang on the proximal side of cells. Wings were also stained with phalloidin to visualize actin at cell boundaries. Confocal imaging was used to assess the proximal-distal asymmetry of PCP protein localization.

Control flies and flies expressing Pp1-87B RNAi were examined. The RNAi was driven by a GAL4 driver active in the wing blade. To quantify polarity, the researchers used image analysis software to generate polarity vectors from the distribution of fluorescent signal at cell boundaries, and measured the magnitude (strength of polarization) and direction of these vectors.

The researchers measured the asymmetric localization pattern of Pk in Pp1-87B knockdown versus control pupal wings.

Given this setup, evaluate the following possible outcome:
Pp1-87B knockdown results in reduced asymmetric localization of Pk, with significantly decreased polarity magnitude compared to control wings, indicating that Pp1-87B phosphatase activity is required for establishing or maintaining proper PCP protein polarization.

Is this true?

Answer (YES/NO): NO